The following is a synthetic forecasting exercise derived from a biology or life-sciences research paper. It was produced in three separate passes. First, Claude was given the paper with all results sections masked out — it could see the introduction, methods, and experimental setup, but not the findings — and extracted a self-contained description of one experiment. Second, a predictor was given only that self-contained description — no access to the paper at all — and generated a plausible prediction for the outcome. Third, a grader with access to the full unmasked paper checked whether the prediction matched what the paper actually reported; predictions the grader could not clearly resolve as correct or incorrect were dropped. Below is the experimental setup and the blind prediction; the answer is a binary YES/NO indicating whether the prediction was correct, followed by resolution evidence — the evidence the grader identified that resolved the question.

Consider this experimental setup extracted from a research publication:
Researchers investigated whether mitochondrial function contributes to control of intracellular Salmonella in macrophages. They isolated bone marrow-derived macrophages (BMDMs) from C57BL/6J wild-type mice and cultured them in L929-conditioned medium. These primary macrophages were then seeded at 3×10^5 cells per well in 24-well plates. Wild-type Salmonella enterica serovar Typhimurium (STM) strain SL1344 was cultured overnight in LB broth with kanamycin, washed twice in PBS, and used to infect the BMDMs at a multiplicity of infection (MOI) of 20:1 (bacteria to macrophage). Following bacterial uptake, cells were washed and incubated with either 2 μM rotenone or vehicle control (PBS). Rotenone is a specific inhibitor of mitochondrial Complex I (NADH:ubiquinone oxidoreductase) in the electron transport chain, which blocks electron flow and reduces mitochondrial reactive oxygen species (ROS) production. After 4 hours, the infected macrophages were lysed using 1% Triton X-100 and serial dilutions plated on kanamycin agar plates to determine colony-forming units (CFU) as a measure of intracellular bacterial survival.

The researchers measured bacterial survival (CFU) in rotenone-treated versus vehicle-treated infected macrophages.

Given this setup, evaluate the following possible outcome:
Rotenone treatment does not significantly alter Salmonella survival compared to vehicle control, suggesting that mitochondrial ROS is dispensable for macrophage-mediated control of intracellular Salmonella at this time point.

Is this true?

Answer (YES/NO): NO